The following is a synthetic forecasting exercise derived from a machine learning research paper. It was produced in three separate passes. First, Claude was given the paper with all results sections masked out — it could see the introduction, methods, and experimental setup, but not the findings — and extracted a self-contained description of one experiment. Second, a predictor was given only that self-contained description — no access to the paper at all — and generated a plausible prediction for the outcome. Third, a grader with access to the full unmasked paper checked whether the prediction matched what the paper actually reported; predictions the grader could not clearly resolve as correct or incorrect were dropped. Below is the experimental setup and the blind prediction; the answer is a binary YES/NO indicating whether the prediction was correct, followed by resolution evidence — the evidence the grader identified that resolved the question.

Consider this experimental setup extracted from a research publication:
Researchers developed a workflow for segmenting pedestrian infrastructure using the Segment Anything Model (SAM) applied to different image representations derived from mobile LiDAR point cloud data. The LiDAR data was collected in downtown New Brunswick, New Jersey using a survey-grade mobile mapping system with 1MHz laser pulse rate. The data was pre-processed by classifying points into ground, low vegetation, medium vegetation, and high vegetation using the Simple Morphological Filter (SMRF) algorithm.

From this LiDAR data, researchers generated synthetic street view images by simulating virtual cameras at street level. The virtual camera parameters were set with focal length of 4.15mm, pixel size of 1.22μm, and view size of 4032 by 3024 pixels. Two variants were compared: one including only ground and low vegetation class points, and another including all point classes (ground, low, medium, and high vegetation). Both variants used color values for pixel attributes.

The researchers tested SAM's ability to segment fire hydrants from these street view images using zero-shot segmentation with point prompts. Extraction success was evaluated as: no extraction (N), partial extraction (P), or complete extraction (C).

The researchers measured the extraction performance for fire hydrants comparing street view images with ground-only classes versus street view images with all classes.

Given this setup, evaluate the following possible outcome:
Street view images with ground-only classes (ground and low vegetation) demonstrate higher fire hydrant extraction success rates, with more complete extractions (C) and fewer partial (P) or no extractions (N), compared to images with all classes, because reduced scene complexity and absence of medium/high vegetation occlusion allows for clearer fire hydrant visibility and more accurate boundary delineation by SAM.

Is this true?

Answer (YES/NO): NO